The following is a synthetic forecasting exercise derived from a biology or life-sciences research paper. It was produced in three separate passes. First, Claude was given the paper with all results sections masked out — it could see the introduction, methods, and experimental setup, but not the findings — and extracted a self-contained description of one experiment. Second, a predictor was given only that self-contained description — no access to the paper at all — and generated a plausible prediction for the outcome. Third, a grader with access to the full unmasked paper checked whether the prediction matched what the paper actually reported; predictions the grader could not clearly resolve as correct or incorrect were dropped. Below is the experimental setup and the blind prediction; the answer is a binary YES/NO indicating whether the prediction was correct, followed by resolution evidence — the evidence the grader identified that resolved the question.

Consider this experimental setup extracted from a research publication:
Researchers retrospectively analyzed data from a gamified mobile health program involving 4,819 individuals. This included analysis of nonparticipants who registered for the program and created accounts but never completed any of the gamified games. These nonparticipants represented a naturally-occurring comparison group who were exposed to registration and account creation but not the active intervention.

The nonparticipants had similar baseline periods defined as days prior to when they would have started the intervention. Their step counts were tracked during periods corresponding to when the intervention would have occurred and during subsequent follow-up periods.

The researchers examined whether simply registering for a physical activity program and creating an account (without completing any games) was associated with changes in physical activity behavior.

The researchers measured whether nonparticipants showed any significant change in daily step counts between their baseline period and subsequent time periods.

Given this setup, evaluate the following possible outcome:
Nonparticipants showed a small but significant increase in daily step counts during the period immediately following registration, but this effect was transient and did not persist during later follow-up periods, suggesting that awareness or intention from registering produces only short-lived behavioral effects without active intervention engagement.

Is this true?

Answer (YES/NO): NO